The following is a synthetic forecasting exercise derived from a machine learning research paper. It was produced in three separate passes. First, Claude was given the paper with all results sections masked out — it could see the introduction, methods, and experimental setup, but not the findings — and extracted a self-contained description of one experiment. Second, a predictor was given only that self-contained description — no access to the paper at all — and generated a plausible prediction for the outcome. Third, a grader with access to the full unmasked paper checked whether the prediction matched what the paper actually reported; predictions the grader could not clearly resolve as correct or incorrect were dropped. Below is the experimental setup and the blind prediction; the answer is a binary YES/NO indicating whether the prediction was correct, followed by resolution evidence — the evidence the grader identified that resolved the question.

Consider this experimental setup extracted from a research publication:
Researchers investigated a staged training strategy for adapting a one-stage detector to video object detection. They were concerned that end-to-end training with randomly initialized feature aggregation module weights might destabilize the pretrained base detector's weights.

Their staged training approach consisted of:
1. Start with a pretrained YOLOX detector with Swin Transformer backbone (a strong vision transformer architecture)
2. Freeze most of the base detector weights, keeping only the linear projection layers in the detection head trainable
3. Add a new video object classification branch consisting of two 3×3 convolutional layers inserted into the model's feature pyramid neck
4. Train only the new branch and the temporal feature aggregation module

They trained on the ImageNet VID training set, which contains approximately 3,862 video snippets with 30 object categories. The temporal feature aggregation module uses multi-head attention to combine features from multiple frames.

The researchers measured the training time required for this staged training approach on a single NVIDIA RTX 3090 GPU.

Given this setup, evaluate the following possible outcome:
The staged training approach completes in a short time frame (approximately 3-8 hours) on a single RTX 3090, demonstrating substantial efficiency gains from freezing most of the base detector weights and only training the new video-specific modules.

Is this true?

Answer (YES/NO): NO